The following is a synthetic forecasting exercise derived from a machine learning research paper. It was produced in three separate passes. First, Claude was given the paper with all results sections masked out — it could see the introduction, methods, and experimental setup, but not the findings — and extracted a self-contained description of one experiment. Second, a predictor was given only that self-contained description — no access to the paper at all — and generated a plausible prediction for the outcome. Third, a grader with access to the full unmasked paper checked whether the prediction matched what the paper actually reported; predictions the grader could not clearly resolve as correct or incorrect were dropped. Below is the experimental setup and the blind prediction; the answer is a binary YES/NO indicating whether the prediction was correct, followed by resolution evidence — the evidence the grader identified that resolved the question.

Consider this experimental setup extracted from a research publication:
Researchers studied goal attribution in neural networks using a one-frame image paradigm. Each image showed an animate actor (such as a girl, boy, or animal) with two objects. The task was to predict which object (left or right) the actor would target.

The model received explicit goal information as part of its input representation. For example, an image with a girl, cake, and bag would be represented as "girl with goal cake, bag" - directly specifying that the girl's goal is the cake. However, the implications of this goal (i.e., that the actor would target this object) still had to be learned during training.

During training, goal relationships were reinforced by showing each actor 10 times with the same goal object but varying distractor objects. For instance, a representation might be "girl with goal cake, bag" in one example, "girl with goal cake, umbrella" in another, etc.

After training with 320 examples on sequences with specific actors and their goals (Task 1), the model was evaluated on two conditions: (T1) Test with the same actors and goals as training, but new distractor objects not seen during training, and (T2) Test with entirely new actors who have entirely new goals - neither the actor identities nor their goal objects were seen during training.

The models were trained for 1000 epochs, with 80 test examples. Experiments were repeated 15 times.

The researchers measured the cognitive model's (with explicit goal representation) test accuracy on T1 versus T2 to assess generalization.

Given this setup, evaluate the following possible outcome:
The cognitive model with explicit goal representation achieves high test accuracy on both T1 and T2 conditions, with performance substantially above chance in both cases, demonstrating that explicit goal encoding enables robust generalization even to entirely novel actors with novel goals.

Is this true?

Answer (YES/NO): YES